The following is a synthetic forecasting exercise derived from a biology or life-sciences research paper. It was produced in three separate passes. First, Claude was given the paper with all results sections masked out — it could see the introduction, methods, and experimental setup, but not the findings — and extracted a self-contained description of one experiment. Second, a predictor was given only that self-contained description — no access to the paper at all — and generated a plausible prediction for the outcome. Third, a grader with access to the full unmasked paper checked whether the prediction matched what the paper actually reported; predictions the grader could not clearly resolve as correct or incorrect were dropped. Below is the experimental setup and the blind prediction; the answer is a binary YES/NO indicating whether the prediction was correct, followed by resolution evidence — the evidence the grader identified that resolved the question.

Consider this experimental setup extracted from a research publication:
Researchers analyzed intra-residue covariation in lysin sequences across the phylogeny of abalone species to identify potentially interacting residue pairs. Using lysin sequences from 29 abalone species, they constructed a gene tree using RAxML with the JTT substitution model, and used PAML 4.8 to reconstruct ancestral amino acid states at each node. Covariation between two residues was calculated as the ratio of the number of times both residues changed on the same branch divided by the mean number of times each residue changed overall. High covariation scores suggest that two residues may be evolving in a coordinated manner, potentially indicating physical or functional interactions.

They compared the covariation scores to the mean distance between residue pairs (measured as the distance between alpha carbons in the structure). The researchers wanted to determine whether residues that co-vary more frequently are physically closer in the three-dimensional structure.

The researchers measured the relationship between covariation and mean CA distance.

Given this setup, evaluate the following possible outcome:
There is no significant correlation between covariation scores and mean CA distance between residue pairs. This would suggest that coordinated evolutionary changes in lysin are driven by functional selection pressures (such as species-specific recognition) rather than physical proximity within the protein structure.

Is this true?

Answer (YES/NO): NO